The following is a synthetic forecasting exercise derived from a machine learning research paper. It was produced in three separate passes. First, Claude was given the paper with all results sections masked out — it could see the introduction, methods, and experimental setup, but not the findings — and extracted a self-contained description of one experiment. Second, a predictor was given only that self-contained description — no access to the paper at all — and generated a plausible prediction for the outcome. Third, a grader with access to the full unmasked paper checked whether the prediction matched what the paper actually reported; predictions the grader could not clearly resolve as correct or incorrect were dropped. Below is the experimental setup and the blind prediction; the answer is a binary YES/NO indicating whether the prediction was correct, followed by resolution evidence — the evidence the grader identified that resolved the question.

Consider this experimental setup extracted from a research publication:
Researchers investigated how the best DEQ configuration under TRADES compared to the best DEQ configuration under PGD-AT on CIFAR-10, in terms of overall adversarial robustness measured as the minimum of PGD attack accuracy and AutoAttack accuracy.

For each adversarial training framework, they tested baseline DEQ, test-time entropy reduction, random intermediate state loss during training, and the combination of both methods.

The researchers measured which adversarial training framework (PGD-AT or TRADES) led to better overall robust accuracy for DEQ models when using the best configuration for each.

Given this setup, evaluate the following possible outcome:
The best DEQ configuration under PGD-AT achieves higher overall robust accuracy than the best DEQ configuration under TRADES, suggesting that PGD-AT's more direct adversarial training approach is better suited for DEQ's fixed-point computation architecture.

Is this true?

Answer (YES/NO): NO